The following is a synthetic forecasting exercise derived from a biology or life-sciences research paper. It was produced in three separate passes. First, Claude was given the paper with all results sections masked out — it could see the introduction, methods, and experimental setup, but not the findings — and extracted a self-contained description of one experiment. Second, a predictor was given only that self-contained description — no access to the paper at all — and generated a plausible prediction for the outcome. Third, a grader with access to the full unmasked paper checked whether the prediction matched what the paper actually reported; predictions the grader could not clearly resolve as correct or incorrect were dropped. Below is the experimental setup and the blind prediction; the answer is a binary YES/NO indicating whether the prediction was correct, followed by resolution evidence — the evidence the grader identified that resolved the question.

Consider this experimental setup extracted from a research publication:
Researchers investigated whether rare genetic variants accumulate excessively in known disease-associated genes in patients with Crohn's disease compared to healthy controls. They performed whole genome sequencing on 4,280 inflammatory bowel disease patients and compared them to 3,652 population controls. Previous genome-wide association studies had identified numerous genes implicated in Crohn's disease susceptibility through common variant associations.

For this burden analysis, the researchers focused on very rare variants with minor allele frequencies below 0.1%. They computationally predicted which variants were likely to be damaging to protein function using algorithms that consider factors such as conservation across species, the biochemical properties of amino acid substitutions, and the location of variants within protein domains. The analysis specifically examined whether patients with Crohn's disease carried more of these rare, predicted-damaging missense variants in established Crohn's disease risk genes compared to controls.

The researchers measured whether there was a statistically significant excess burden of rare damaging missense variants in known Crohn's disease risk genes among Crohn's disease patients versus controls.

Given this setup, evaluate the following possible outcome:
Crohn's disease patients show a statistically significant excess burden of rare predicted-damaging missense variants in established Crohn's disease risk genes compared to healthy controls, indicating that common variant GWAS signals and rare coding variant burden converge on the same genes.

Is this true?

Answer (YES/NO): YES